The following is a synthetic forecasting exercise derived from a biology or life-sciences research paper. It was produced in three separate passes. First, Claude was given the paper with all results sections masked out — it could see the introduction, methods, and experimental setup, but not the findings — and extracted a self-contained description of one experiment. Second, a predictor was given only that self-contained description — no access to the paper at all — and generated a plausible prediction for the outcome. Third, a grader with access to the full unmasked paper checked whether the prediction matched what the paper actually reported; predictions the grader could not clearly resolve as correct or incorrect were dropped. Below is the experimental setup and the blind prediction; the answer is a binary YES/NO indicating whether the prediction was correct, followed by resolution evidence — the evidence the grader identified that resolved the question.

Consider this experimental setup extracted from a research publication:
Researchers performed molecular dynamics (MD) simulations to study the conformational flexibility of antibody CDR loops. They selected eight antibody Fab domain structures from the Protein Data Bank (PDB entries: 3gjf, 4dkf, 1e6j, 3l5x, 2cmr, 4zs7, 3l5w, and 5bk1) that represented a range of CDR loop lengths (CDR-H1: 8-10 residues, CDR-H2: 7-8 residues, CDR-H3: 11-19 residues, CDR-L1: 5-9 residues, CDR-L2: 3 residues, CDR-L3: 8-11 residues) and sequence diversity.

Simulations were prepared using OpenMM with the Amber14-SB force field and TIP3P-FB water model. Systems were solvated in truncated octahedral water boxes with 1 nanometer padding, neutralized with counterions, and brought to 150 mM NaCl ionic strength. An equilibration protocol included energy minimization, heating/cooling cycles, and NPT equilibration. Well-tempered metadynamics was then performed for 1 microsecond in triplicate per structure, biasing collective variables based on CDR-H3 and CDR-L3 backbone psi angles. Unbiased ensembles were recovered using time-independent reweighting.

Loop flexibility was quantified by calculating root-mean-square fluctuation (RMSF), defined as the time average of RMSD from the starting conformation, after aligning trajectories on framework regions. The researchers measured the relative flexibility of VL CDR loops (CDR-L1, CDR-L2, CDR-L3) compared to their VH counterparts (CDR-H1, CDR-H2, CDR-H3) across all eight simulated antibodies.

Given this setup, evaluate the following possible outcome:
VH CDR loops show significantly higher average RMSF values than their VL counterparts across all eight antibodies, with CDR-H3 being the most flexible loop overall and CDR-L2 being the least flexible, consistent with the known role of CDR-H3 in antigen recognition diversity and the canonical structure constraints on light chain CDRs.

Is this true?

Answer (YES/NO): YES